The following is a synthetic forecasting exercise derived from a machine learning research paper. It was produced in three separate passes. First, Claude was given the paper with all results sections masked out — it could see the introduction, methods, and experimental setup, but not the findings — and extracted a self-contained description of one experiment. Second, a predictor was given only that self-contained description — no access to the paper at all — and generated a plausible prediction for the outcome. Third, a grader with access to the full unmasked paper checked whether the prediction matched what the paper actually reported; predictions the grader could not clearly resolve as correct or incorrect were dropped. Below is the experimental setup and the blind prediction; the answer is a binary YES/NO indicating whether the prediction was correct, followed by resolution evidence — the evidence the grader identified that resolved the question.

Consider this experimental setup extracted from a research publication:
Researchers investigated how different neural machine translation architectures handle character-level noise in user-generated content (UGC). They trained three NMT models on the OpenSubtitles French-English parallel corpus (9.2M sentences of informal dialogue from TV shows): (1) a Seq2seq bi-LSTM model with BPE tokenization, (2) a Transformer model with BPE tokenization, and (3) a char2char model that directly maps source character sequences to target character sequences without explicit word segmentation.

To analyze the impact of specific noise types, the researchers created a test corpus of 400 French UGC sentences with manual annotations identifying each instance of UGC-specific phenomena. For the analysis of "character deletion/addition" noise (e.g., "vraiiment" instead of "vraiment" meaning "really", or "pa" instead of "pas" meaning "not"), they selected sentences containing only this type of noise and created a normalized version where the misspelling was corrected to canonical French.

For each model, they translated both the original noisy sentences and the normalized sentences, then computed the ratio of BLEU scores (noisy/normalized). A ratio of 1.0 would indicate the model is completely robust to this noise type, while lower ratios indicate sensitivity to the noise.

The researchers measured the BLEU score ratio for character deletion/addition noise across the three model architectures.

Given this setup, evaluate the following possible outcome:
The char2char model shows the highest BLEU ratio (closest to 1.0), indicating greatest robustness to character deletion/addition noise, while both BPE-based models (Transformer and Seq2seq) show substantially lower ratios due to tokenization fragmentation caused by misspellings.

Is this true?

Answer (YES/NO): NO